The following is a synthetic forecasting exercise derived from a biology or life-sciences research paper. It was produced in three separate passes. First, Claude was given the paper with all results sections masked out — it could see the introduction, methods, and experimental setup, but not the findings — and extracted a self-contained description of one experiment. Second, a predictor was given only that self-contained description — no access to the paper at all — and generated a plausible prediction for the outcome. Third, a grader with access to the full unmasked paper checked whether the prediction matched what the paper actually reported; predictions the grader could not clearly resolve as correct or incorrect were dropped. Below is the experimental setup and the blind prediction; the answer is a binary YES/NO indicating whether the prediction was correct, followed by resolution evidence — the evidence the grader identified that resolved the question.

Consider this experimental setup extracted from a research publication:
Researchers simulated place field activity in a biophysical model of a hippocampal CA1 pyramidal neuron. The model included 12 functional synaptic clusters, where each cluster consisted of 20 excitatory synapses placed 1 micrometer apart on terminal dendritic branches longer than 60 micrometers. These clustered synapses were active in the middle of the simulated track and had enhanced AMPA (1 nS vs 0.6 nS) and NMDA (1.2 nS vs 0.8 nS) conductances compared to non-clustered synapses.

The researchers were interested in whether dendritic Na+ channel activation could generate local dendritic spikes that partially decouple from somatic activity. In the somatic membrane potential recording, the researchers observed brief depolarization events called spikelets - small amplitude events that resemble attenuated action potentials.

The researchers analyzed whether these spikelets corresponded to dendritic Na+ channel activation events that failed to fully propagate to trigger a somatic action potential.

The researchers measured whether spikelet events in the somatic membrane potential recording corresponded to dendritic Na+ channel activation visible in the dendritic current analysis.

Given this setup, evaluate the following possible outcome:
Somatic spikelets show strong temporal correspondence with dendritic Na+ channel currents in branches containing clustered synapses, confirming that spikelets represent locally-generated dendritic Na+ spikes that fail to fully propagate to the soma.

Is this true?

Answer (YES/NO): NO